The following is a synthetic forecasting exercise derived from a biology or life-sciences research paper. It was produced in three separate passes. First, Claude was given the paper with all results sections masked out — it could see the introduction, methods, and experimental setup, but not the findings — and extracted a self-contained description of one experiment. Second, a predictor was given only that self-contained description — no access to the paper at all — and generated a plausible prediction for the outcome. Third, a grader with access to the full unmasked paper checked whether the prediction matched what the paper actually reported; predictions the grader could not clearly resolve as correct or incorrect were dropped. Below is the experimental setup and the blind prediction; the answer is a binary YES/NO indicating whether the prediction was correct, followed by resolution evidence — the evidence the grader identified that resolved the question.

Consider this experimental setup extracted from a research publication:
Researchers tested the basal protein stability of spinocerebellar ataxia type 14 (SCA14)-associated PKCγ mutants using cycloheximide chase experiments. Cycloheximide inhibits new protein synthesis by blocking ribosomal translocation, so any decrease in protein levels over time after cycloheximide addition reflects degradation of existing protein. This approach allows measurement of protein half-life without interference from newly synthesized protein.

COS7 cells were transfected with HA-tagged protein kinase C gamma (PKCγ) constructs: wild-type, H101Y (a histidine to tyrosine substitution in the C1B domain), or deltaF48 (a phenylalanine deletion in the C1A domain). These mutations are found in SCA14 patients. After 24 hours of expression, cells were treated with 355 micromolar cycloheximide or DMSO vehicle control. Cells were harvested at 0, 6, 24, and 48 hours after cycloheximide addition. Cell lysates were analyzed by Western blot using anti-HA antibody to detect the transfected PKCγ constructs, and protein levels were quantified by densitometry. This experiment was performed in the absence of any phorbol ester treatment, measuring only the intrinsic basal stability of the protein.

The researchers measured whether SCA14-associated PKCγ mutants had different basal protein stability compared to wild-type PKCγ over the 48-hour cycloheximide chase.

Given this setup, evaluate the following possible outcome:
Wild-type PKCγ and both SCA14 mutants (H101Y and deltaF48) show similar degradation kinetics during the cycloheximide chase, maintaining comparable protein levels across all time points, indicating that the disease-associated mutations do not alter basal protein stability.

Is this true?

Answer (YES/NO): NO